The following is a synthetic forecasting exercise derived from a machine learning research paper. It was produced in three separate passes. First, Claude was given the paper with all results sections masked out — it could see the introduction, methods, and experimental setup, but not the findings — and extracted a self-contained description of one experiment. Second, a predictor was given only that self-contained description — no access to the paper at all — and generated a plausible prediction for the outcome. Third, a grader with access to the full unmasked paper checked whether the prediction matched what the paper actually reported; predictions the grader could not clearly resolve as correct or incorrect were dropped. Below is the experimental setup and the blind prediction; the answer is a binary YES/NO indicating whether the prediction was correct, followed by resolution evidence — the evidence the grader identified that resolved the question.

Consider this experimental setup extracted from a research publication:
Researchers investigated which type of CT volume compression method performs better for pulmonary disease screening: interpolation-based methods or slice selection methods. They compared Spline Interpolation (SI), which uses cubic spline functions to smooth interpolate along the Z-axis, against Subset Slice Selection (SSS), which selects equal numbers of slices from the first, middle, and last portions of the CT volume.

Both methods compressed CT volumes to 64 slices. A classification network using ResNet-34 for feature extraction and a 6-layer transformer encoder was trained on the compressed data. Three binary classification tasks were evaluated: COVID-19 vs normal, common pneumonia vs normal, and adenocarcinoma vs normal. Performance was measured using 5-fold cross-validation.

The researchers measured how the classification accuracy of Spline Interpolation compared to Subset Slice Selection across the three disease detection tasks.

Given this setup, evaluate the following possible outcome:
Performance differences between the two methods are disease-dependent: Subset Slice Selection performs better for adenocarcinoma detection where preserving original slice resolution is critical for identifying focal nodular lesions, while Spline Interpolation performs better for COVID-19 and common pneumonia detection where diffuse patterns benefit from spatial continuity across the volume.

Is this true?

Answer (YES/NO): YES